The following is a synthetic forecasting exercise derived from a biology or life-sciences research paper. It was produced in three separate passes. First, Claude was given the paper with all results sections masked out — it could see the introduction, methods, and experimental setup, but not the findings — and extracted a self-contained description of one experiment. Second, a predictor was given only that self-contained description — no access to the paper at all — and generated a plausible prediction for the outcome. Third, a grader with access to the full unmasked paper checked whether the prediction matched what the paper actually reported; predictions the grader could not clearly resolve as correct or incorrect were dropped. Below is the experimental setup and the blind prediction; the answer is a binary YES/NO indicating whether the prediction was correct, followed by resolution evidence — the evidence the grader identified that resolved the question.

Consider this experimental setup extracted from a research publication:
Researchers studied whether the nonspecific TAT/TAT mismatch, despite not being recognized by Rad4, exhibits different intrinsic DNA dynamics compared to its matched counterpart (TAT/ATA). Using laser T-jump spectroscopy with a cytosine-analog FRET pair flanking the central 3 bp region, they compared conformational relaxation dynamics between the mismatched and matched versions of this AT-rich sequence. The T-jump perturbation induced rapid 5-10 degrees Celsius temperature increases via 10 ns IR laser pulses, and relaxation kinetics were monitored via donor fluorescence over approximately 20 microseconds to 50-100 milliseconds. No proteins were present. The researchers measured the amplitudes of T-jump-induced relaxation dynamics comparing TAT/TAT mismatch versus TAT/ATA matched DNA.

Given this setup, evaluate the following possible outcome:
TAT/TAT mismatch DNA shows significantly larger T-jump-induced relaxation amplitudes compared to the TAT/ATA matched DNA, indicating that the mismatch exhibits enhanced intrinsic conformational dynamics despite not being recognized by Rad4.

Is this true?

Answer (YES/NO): YES